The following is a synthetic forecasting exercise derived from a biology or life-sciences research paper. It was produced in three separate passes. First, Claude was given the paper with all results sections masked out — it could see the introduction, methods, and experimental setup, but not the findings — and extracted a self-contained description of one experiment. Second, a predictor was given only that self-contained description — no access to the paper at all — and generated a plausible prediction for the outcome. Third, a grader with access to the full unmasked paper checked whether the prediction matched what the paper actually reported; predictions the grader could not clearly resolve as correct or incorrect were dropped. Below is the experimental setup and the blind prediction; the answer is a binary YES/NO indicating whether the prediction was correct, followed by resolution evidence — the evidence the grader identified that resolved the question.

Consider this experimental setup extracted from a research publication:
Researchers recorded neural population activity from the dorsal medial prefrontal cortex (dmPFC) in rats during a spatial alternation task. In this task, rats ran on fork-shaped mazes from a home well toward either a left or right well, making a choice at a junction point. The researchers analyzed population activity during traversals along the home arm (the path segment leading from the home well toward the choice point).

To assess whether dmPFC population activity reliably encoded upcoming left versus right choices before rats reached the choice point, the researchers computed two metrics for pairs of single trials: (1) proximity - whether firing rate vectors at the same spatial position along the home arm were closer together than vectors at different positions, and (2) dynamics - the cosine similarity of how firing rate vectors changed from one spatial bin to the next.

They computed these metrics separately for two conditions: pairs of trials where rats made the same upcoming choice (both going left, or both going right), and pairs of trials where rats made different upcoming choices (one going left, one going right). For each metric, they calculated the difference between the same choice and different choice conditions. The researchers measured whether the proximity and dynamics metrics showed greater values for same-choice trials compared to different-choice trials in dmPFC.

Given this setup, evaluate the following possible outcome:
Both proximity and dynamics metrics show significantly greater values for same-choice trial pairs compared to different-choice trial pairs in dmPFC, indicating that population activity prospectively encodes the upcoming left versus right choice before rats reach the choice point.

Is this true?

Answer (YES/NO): YES